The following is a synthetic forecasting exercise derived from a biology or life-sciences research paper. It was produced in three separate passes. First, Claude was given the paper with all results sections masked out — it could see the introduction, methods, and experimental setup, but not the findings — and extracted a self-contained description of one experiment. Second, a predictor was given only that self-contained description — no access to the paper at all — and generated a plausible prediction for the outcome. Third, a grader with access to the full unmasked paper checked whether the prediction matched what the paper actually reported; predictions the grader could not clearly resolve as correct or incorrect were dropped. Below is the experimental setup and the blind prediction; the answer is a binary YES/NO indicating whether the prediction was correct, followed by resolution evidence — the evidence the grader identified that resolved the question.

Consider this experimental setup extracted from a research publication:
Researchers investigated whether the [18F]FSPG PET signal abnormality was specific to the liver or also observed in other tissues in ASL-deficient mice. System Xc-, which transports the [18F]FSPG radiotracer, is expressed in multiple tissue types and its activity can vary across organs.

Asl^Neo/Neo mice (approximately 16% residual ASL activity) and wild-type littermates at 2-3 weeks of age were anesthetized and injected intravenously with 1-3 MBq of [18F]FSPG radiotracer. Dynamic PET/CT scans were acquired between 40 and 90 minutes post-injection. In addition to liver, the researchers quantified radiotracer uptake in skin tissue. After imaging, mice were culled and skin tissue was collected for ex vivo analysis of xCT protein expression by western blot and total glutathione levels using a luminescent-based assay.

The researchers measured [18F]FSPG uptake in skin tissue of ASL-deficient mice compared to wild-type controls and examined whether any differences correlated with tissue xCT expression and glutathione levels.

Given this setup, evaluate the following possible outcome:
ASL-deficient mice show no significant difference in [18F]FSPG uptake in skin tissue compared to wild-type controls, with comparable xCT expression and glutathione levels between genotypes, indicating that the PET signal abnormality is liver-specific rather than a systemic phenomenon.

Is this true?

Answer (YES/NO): NO